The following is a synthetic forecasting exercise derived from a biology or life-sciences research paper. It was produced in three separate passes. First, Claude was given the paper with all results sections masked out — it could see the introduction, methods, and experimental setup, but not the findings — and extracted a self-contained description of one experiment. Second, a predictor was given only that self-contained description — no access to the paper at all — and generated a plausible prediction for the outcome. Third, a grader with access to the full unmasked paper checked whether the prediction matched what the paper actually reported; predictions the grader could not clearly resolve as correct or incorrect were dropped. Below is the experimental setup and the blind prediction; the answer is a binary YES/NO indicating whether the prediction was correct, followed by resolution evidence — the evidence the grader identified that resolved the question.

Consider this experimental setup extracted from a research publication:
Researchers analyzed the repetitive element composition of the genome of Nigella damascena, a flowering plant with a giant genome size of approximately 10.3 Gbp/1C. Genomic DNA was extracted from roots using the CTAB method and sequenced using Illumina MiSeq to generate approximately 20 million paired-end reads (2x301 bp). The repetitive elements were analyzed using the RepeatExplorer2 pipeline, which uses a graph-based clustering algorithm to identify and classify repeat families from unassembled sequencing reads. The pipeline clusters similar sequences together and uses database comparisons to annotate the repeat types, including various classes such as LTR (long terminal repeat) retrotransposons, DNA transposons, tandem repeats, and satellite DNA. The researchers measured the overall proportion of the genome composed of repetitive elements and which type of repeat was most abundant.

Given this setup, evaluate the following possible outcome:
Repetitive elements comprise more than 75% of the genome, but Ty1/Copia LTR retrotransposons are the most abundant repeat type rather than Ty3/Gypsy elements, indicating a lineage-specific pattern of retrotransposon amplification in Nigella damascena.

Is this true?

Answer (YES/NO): NO